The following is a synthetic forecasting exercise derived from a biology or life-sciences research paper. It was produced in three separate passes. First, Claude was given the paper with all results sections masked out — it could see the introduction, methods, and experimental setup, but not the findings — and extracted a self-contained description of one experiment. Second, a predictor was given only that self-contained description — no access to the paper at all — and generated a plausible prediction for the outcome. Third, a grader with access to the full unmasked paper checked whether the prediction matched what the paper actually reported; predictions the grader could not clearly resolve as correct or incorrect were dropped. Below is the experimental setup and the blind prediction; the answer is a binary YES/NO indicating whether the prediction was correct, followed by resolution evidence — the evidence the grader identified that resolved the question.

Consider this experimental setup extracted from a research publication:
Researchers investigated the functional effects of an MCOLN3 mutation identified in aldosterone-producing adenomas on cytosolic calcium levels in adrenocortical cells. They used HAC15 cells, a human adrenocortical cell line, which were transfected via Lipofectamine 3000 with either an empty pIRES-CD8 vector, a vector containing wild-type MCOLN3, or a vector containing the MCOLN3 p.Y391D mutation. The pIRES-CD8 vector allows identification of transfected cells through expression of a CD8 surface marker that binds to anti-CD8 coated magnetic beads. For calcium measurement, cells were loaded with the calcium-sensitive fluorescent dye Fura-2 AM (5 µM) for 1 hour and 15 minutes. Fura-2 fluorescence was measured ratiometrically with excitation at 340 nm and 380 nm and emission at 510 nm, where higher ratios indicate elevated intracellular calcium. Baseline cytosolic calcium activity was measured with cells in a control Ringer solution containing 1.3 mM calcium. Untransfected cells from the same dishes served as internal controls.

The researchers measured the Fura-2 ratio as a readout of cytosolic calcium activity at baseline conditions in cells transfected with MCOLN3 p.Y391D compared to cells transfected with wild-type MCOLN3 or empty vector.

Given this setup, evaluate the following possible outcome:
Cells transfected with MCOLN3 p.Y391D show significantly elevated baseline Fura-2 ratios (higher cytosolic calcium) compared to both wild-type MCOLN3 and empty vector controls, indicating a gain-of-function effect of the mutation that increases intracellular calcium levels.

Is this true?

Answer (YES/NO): YES